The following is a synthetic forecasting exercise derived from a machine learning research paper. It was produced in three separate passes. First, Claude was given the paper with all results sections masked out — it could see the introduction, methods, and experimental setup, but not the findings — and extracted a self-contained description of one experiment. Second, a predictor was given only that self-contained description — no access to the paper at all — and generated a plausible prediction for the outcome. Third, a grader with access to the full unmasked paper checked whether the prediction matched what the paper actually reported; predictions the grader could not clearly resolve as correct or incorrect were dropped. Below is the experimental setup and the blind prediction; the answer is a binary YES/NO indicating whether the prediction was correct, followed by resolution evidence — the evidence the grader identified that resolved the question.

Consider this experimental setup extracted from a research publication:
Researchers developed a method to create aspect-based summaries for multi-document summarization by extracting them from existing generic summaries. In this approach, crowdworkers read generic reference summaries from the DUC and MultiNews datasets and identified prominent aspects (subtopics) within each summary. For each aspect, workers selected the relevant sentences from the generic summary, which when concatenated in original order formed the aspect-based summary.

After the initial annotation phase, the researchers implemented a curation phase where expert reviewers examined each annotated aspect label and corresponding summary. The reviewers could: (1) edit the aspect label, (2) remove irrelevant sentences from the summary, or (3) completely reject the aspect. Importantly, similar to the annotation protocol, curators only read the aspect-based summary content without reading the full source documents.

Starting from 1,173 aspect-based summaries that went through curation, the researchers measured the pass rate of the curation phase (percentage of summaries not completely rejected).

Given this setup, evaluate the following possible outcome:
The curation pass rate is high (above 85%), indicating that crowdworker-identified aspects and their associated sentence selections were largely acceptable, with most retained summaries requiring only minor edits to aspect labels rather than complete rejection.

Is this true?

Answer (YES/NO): YES